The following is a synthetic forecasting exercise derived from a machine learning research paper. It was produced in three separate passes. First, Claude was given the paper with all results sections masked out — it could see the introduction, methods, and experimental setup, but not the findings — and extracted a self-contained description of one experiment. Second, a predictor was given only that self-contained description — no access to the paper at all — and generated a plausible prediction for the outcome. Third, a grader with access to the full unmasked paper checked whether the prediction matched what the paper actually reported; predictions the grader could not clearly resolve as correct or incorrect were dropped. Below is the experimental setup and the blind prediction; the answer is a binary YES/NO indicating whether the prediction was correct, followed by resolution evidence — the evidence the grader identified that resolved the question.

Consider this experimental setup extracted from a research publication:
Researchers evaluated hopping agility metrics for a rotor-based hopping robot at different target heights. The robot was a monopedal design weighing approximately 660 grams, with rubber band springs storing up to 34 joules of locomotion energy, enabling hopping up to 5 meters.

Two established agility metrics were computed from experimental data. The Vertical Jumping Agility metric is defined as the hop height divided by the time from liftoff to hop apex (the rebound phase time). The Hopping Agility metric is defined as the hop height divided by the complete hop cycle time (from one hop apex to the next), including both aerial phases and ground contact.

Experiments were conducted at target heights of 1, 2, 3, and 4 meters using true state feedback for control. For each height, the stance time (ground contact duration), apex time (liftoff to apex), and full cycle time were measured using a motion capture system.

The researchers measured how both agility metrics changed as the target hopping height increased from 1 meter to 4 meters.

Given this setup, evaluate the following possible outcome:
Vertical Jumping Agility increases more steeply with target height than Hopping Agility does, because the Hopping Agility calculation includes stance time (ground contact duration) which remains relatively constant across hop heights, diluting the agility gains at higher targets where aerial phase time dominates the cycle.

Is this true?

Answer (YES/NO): NO